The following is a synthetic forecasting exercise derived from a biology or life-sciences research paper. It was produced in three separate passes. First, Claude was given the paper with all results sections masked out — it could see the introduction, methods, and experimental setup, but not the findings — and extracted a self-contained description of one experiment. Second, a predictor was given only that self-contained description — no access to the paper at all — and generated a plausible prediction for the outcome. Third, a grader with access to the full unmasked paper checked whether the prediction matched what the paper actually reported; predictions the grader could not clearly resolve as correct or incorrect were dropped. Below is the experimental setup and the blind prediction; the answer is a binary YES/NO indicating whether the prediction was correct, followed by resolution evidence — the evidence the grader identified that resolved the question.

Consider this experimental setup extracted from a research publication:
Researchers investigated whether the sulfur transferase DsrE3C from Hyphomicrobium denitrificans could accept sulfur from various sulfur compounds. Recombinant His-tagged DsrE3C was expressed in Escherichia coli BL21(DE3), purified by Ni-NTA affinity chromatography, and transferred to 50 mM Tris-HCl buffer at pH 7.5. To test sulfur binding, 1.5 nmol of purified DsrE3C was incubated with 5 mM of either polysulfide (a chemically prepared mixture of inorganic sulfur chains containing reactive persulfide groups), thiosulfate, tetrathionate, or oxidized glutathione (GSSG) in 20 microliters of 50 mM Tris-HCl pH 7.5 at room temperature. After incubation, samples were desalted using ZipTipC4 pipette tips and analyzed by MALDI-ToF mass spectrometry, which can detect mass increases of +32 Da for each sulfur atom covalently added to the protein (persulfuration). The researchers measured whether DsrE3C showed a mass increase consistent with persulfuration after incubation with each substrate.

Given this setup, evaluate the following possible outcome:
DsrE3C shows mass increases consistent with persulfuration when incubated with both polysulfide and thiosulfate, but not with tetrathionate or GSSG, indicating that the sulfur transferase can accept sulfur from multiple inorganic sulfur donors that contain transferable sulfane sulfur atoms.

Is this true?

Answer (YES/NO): NO